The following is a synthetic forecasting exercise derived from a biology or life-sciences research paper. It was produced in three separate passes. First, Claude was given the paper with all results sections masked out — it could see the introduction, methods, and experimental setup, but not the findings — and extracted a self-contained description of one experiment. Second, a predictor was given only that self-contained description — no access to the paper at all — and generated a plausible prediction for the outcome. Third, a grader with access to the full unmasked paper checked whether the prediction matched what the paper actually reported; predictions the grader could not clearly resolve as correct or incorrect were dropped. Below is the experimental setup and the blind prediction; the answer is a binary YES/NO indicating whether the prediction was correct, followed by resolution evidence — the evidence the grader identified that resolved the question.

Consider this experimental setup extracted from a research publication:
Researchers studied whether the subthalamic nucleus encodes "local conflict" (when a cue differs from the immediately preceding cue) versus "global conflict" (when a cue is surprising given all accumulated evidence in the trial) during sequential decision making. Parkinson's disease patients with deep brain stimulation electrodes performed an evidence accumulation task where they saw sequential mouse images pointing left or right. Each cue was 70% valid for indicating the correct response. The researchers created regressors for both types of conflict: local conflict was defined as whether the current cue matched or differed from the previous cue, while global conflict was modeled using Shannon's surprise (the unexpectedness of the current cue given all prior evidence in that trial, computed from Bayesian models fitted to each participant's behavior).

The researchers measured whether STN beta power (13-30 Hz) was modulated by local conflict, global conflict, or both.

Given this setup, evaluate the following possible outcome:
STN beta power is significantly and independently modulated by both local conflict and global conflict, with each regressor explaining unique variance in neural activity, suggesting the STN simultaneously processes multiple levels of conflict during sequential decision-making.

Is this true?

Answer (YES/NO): NO